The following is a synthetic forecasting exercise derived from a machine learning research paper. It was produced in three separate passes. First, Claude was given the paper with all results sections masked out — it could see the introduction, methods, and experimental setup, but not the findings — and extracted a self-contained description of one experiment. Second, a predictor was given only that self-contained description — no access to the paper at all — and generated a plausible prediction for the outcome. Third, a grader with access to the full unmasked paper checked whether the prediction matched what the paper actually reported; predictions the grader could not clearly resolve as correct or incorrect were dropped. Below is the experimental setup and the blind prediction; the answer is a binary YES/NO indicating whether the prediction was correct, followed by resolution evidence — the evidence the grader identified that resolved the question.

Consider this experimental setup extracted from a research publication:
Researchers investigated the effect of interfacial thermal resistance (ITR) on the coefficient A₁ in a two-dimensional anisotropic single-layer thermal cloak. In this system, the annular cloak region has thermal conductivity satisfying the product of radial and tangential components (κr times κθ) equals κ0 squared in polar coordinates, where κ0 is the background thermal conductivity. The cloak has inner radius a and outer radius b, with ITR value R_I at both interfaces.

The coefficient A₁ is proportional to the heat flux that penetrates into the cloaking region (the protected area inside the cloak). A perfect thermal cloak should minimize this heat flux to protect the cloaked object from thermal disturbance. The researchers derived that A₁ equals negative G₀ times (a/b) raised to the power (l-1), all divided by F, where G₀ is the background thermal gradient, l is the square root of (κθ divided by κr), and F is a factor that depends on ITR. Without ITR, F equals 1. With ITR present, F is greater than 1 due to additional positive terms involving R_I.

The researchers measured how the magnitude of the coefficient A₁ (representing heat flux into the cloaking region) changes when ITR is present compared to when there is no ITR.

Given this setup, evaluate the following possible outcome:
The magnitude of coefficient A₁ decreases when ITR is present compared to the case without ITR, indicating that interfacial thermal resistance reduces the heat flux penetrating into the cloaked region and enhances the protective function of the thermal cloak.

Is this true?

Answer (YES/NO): YES